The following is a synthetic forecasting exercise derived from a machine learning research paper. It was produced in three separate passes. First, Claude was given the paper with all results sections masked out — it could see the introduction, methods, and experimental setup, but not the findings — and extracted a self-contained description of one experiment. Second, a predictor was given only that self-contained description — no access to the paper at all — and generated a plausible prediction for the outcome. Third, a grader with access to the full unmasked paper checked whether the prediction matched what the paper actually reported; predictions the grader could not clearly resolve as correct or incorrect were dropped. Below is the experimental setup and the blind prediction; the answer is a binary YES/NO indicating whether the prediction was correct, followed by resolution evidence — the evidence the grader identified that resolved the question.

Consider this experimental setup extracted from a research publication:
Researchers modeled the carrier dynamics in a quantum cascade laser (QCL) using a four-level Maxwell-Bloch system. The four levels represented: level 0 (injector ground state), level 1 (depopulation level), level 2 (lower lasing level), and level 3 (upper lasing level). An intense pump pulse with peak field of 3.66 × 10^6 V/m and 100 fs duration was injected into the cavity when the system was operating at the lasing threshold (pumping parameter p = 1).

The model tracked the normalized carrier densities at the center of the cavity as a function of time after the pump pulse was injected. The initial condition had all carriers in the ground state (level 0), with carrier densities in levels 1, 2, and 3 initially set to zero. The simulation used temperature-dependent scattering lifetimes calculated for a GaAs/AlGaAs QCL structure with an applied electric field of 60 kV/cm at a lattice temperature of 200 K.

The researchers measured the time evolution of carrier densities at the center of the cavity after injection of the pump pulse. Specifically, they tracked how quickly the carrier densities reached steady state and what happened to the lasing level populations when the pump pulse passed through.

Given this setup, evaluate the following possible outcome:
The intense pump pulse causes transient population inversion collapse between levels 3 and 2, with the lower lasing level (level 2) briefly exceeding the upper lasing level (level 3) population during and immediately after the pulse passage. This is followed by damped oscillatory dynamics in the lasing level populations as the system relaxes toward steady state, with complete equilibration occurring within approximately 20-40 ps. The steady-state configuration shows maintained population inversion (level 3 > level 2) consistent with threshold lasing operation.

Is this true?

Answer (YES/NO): NO